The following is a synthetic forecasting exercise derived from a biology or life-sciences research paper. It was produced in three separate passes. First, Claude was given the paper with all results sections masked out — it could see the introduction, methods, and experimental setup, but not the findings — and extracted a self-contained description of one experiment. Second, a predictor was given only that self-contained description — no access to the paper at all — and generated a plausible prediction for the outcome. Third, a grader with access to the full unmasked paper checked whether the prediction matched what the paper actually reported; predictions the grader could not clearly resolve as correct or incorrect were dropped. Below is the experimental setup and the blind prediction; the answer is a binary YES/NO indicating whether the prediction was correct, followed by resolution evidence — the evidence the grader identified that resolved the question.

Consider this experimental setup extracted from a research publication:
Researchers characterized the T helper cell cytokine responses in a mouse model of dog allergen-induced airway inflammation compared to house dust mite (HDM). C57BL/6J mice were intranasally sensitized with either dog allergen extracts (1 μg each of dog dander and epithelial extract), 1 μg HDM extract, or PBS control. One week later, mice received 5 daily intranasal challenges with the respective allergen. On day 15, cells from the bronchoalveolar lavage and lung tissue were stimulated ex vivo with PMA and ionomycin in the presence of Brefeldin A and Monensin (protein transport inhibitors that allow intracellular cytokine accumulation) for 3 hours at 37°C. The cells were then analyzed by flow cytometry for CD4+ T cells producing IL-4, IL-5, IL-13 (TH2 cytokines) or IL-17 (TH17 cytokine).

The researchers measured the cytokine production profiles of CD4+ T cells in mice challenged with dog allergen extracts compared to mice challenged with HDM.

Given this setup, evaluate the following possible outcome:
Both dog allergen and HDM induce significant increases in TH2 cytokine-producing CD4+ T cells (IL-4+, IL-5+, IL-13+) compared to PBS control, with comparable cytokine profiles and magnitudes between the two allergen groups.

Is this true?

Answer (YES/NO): NO